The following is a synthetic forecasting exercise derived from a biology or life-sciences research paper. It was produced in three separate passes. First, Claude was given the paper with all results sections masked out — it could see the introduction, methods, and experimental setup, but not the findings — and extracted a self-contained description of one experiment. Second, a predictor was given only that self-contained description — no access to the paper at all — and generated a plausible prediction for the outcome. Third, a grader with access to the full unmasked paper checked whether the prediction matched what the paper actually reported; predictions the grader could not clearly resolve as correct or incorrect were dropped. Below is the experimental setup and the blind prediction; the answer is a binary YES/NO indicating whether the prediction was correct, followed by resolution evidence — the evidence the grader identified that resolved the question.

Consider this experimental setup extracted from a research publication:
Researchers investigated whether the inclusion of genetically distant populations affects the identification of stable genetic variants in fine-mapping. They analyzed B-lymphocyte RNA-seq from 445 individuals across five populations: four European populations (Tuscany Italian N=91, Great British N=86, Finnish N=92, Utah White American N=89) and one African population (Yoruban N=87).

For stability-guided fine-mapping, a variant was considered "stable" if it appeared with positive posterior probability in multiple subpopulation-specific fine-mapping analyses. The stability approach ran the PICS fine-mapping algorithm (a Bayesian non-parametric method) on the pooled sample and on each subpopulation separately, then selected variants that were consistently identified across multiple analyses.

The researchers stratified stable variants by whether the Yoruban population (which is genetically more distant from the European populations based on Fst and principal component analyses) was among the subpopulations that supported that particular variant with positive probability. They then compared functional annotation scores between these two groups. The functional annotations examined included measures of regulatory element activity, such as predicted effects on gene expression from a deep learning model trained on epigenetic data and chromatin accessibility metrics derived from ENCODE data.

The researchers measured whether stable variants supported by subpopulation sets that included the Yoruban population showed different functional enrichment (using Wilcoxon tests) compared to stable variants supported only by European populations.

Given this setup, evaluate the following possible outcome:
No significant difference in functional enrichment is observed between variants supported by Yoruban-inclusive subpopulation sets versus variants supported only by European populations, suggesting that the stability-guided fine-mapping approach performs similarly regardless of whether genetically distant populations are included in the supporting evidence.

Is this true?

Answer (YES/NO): YES